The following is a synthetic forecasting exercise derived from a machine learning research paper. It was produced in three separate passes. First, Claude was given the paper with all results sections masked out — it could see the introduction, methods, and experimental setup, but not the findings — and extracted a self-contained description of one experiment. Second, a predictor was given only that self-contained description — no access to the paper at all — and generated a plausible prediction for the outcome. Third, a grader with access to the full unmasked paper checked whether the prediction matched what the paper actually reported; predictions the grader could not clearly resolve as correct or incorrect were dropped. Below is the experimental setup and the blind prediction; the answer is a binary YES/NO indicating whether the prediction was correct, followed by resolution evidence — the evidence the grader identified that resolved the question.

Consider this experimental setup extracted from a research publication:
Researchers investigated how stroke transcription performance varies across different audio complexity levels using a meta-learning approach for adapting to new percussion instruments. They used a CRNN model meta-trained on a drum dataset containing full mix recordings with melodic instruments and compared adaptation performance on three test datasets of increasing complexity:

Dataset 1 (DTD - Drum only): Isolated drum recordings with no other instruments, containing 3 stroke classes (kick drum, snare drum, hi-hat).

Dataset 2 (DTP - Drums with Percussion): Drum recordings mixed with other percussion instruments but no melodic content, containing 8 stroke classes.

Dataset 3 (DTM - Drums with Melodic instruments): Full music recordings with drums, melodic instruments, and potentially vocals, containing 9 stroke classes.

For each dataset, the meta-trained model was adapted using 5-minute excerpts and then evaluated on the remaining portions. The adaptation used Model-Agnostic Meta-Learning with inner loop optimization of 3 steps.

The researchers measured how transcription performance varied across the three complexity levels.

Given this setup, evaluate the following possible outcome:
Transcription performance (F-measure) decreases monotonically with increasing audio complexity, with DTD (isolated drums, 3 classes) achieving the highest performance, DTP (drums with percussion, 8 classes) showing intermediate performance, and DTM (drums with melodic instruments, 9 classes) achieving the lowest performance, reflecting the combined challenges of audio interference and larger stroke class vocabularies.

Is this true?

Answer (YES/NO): YES